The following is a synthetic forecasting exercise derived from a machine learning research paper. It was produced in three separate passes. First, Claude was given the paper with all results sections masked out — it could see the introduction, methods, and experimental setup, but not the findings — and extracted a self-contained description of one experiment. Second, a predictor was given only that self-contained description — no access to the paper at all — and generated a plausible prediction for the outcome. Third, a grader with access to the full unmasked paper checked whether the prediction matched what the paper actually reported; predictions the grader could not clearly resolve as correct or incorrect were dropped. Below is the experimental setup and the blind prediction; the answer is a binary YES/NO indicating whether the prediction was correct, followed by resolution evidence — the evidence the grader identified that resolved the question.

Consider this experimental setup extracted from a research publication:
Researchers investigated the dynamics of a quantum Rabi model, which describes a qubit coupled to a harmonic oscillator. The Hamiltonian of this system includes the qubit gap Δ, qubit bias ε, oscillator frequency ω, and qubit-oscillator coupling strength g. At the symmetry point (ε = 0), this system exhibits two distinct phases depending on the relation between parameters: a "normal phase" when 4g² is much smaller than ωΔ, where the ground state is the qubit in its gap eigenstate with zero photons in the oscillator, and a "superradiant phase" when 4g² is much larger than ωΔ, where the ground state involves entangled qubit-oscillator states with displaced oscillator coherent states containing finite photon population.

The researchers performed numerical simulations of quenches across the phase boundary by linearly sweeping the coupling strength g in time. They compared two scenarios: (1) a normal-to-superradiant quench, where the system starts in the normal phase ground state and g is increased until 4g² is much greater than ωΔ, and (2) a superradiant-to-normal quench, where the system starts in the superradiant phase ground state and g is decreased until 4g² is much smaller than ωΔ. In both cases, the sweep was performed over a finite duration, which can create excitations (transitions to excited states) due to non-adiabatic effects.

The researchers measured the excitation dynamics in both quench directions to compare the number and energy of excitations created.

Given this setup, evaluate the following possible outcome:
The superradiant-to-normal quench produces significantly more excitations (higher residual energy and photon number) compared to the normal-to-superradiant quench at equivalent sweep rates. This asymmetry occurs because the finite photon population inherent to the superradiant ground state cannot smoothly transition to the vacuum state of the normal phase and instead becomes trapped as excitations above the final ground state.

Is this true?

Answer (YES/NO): NO